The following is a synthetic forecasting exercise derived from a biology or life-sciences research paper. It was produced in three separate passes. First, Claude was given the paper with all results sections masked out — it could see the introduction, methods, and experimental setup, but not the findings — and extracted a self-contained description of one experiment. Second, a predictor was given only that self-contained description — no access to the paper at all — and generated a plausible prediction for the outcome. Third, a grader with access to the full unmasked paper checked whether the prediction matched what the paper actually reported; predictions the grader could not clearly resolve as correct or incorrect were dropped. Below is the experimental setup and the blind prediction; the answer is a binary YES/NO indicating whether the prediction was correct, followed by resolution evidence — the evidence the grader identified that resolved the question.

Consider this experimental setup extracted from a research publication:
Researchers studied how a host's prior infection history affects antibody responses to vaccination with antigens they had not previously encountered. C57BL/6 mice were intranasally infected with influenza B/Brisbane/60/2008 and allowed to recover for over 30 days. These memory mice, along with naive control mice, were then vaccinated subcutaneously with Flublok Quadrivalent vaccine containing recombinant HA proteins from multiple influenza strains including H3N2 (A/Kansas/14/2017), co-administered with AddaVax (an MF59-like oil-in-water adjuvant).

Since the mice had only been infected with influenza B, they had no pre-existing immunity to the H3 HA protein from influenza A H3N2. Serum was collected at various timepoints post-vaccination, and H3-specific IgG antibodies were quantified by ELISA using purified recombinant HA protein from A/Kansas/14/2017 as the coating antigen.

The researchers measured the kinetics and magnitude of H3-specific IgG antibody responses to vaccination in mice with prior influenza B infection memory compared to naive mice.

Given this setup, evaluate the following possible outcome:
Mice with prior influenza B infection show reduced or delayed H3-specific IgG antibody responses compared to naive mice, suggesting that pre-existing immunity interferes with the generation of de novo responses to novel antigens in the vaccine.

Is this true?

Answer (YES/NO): NO